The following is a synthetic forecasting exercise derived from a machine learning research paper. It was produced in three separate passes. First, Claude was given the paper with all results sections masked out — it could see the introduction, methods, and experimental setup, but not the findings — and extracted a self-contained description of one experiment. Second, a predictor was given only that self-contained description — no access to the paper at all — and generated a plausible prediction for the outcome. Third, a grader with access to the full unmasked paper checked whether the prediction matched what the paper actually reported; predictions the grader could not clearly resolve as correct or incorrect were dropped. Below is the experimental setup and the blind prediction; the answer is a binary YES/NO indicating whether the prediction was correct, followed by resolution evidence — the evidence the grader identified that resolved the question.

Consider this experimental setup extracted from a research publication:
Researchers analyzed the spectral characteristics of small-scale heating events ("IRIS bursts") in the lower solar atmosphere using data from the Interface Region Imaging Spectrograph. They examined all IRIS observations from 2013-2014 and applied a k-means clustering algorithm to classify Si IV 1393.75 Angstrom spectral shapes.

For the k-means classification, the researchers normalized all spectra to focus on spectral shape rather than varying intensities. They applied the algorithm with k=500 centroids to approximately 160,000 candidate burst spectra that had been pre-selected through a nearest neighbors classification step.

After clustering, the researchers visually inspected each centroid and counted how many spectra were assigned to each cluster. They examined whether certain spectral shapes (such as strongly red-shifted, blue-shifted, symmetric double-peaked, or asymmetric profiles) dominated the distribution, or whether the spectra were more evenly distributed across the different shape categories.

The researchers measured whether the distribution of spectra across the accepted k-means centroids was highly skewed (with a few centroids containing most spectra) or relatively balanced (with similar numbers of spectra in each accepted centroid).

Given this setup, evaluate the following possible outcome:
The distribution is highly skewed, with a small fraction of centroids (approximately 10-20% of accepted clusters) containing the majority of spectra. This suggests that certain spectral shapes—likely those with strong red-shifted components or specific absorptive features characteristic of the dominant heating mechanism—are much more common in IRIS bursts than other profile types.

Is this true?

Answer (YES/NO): NO